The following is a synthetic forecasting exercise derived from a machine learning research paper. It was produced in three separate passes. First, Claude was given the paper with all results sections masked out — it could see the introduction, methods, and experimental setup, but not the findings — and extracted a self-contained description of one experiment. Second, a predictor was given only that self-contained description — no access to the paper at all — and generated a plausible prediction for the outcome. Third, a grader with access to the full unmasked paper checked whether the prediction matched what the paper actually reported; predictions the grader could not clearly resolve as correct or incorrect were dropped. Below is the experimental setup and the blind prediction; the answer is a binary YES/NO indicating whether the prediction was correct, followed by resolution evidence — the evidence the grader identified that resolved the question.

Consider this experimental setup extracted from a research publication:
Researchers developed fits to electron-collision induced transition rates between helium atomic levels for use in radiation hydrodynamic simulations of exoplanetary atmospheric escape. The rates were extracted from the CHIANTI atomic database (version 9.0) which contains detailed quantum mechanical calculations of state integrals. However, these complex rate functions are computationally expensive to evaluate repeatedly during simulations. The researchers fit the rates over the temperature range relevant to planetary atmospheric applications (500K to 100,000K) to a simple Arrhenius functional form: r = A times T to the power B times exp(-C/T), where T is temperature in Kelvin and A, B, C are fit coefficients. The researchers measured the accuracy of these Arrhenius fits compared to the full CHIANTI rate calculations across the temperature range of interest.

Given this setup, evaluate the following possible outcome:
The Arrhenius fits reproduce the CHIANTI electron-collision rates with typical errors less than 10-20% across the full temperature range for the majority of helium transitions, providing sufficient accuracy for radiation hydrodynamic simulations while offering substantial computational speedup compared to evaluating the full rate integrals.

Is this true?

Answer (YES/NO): NO